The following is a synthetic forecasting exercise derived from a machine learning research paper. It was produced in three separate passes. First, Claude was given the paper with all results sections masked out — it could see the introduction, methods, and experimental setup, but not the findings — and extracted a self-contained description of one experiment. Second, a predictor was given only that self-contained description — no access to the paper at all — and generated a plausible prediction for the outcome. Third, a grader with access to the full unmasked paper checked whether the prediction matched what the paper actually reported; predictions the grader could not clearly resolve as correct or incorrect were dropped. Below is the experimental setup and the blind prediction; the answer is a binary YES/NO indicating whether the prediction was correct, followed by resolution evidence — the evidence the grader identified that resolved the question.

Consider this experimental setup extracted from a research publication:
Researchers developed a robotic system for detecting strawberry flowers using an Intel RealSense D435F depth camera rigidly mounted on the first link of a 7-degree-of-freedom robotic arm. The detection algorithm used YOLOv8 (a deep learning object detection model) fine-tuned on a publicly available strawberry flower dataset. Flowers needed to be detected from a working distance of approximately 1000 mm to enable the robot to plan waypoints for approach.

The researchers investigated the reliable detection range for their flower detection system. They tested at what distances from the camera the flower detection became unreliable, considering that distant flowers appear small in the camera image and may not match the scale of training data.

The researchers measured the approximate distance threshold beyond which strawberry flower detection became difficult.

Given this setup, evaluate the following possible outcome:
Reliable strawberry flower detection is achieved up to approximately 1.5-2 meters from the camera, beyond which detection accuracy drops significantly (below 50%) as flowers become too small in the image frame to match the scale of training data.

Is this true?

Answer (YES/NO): NO